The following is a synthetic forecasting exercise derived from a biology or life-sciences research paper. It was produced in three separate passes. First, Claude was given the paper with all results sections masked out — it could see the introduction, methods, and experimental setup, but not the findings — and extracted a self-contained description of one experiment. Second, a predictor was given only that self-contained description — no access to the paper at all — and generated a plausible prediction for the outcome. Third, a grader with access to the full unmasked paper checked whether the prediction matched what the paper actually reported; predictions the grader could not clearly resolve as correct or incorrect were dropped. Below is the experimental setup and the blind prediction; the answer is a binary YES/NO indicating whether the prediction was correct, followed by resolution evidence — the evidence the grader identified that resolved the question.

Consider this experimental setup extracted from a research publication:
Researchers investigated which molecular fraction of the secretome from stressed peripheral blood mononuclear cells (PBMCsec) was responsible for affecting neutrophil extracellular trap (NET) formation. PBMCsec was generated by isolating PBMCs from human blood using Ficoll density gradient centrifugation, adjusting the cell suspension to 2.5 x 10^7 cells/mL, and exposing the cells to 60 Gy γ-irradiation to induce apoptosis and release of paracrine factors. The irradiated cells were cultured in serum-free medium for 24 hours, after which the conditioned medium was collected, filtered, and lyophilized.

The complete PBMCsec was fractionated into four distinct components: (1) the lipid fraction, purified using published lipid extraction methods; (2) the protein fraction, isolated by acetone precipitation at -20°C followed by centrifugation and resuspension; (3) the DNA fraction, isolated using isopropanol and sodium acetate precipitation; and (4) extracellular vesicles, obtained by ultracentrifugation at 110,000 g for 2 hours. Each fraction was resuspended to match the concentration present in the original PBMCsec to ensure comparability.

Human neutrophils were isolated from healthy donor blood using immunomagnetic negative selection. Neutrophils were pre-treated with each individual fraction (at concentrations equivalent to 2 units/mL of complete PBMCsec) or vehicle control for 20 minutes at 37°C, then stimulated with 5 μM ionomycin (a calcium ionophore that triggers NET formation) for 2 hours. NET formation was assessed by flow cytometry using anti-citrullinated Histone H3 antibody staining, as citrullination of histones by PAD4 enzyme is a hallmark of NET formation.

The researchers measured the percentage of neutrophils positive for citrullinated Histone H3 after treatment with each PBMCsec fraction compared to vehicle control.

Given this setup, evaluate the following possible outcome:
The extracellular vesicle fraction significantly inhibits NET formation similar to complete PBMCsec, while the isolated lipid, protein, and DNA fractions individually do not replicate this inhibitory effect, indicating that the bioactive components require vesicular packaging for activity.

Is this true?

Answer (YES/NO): NO